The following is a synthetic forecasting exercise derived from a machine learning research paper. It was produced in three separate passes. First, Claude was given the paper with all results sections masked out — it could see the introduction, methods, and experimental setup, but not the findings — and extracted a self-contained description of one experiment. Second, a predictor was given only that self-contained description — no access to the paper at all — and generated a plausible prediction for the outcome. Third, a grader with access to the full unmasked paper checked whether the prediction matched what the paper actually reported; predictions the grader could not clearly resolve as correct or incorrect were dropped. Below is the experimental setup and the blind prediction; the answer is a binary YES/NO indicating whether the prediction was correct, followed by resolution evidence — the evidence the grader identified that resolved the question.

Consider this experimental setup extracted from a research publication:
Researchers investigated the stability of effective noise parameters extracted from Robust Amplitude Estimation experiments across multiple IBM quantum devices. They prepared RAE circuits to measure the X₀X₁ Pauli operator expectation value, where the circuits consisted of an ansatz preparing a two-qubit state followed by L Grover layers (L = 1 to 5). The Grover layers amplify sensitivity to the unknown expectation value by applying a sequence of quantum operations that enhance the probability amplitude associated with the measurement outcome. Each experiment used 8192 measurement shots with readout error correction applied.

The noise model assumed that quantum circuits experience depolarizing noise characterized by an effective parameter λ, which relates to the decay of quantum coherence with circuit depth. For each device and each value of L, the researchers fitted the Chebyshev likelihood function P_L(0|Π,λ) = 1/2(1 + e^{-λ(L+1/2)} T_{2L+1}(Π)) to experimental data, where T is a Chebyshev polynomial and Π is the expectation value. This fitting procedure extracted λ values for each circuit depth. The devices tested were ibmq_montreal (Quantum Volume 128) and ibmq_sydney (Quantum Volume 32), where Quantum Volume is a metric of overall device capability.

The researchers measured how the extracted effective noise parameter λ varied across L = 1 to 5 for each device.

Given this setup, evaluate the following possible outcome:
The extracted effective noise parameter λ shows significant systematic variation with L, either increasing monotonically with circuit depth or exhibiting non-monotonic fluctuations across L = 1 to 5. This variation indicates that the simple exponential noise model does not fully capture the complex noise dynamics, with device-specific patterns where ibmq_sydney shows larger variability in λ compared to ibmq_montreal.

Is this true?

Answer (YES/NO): YES